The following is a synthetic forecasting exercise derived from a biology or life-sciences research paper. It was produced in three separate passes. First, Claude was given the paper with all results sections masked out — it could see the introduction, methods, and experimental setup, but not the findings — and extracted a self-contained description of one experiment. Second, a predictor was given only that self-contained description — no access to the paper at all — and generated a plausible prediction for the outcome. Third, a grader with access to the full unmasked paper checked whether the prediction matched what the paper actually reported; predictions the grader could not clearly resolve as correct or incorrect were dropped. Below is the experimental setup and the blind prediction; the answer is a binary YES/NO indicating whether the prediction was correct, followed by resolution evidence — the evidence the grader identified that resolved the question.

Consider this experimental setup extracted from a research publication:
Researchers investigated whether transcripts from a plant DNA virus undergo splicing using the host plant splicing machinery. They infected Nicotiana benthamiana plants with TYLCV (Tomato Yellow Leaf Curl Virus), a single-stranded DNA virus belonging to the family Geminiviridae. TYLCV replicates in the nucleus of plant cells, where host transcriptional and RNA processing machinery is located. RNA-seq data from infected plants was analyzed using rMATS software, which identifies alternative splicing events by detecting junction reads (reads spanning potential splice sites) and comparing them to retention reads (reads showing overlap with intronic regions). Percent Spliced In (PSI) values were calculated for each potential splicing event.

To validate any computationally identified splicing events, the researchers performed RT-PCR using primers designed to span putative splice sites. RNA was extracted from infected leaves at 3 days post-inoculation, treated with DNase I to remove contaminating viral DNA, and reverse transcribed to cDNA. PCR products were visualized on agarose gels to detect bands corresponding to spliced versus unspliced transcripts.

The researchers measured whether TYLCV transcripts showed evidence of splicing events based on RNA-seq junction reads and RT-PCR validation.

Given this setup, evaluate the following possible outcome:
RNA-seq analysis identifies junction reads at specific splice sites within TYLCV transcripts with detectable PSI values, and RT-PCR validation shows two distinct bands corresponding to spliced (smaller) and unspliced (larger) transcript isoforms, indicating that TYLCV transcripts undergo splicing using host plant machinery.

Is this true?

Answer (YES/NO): YES